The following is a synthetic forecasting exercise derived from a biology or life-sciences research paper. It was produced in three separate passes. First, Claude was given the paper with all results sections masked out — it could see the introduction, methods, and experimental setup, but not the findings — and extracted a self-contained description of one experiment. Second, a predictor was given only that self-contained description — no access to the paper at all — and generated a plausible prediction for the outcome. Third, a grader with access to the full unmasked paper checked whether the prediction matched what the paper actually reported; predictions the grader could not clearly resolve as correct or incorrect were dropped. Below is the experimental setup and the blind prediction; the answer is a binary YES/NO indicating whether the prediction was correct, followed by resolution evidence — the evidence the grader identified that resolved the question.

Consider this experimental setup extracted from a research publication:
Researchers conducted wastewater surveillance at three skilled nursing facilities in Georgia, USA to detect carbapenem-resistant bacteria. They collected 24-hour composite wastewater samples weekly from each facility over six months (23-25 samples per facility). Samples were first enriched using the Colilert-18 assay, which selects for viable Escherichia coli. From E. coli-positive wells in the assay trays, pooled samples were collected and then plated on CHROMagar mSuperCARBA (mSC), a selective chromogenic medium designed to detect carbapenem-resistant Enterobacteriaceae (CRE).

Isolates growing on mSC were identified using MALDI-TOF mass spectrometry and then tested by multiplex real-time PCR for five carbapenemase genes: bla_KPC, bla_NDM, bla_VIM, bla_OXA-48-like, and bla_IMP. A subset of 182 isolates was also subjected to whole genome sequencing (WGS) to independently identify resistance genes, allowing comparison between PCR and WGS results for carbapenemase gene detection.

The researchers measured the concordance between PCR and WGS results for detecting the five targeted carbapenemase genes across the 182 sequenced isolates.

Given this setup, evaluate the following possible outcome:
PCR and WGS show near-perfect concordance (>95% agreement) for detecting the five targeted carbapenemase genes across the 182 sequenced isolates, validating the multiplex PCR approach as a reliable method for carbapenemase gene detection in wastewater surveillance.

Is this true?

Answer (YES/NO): YES